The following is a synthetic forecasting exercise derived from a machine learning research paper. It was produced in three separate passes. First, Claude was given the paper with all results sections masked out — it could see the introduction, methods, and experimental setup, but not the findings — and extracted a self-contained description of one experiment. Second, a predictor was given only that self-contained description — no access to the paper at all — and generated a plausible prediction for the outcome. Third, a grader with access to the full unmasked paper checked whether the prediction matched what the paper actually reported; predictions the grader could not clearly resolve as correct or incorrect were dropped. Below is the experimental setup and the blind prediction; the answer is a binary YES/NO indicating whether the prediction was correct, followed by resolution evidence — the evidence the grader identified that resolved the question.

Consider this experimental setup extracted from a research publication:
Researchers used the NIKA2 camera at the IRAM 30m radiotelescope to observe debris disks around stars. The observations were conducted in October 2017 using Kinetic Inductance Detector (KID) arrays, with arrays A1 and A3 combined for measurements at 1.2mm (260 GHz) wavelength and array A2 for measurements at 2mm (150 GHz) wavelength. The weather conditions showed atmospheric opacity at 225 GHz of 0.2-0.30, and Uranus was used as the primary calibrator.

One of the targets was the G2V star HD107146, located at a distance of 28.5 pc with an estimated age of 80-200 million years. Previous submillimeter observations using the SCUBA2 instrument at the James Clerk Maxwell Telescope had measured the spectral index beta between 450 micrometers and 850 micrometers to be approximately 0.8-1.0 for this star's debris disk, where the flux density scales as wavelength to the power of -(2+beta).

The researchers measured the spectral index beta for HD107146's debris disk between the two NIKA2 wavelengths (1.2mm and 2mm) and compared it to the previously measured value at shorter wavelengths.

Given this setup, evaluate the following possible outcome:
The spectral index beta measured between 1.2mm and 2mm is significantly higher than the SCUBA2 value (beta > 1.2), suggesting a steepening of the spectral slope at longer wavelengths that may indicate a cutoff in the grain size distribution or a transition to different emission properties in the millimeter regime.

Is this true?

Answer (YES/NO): NO